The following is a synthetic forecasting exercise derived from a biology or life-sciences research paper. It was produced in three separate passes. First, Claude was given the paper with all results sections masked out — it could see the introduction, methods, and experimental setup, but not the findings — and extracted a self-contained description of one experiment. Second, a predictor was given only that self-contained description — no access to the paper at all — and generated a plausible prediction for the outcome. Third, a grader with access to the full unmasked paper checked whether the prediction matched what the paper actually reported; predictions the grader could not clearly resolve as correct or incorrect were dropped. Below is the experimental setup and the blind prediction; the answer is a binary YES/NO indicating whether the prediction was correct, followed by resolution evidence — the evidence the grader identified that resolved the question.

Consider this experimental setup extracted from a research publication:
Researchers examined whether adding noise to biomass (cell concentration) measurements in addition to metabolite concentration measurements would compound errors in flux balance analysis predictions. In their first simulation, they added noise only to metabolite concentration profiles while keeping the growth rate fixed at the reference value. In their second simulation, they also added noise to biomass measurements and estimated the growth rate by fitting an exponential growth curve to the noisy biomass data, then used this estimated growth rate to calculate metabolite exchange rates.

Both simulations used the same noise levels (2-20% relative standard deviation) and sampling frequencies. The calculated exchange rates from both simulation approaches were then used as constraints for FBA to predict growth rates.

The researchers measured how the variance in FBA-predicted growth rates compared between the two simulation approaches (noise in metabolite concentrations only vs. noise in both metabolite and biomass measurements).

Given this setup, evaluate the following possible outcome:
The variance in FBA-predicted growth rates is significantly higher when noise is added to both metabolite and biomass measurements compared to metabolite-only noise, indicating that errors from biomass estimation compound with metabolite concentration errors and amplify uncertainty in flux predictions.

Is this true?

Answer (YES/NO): NO